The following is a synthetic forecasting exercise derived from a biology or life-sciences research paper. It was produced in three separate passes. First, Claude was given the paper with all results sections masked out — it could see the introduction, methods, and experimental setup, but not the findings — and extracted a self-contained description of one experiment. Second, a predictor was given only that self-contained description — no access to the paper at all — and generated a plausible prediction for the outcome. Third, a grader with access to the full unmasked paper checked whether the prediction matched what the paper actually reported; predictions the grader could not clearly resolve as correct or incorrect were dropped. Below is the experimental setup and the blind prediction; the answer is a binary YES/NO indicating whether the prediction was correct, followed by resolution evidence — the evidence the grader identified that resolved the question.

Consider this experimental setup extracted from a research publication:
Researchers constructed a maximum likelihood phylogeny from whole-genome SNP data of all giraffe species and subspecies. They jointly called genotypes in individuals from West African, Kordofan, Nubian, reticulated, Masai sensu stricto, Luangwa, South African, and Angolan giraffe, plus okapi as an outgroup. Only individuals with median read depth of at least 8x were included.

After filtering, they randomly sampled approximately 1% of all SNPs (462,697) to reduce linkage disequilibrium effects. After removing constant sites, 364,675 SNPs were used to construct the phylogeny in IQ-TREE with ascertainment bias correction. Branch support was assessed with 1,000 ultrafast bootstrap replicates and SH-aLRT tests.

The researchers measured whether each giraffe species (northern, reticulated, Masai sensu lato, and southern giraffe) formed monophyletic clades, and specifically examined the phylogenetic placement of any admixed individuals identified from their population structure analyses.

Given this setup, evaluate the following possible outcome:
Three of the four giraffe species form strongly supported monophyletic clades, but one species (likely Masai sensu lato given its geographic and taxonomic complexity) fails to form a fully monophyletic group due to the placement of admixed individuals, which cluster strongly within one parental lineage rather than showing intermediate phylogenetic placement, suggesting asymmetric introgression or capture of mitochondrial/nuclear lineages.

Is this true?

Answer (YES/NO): NO